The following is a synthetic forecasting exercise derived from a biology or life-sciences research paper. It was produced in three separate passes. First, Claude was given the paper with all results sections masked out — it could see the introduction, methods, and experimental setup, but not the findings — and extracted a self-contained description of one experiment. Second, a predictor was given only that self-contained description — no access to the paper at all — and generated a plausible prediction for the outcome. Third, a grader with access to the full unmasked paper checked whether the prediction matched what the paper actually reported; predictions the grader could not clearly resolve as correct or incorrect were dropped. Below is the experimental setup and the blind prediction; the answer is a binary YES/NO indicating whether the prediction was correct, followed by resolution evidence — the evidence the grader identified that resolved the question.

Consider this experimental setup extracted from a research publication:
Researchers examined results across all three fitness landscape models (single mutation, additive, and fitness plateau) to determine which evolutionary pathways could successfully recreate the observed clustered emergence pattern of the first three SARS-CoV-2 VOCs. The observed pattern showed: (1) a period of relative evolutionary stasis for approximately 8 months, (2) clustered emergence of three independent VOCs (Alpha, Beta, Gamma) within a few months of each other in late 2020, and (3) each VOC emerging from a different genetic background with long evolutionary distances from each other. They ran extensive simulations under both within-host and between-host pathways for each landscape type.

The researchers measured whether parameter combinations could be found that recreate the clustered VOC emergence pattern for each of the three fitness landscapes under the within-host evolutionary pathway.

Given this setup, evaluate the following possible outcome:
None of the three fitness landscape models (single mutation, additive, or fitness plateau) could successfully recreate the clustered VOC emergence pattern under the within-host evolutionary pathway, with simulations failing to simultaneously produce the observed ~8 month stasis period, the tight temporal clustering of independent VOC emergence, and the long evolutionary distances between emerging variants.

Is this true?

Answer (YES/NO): NO